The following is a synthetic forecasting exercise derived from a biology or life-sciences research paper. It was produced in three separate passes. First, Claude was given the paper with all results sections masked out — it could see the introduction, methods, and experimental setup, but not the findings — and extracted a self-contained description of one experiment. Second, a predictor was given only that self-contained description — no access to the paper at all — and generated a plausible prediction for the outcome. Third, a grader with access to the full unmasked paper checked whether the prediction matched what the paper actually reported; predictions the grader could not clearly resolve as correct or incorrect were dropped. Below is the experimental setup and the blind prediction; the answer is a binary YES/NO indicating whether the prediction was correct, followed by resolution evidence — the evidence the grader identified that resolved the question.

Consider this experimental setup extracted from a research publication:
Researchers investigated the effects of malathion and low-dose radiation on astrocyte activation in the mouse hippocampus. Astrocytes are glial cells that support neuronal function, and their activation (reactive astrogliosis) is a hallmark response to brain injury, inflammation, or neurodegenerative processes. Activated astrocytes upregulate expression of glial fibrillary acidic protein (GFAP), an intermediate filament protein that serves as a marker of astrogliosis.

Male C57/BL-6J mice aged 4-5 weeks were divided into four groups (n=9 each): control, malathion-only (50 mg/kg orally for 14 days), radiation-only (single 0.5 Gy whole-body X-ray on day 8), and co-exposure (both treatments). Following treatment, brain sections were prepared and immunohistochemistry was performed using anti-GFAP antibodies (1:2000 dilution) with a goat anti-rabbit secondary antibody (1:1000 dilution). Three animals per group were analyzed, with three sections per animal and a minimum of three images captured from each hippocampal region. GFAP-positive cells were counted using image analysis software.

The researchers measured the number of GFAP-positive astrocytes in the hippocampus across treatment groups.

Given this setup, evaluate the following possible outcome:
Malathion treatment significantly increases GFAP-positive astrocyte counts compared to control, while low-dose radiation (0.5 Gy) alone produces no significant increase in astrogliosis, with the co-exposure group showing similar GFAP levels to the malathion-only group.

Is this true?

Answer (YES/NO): NO